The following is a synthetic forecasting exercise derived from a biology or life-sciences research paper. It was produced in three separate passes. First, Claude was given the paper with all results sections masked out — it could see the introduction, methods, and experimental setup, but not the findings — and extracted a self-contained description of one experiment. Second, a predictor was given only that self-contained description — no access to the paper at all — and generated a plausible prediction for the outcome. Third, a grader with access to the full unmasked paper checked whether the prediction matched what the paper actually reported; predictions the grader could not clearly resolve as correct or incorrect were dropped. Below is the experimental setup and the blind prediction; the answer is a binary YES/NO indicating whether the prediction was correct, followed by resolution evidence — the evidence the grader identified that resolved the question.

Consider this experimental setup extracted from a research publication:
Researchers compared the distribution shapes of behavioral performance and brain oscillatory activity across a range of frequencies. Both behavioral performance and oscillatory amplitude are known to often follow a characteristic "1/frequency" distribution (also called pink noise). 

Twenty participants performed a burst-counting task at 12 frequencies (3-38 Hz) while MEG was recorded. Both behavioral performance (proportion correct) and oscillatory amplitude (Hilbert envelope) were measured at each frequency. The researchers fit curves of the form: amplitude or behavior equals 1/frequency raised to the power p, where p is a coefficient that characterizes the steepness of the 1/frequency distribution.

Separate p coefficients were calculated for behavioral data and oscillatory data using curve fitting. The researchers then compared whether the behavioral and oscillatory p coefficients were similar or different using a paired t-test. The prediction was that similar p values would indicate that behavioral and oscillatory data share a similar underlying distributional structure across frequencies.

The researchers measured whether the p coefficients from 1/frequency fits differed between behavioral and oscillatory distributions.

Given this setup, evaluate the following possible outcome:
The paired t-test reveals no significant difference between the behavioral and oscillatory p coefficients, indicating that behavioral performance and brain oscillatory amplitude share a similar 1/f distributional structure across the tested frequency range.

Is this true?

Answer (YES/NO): YES